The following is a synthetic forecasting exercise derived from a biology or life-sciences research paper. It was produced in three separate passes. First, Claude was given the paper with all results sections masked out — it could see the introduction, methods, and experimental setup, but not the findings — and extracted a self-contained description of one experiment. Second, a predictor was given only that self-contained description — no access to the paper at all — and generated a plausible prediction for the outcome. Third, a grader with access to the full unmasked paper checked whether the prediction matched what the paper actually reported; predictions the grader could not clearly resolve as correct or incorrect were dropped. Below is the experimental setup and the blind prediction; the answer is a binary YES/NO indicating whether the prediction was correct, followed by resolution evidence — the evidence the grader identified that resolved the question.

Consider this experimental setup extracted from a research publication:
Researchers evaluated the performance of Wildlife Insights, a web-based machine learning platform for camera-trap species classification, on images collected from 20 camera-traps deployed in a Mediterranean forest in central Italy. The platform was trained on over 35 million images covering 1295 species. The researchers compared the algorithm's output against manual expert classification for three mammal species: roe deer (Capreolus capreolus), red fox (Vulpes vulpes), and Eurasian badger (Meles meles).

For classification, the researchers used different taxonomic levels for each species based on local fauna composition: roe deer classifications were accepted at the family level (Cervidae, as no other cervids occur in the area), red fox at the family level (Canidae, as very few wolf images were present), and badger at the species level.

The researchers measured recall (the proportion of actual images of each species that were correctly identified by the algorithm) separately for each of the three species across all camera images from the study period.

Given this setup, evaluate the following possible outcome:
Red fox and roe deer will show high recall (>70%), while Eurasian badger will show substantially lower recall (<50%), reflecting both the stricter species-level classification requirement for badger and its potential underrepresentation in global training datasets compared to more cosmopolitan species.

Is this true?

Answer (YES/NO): NO